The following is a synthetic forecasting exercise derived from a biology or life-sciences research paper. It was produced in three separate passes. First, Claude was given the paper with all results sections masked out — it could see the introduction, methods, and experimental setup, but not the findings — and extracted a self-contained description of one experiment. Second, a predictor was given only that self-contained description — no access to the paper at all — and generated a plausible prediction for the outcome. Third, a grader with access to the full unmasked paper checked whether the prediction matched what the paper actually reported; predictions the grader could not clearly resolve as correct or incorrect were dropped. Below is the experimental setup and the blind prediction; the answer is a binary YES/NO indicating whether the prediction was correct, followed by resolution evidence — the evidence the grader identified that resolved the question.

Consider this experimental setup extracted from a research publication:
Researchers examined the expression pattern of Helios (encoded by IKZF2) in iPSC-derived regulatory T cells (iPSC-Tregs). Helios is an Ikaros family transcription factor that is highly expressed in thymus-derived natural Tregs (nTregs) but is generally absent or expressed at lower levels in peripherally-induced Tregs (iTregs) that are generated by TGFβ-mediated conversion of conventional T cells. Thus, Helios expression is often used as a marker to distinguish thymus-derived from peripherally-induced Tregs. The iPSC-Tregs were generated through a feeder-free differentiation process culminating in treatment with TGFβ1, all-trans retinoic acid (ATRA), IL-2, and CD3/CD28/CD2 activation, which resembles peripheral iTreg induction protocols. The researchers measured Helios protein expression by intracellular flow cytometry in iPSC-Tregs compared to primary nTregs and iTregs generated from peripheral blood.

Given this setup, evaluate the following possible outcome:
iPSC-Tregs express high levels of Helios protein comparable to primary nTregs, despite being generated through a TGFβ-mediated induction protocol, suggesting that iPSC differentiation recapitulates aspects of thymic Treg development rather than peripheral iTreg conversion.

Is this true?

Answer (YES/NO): YES